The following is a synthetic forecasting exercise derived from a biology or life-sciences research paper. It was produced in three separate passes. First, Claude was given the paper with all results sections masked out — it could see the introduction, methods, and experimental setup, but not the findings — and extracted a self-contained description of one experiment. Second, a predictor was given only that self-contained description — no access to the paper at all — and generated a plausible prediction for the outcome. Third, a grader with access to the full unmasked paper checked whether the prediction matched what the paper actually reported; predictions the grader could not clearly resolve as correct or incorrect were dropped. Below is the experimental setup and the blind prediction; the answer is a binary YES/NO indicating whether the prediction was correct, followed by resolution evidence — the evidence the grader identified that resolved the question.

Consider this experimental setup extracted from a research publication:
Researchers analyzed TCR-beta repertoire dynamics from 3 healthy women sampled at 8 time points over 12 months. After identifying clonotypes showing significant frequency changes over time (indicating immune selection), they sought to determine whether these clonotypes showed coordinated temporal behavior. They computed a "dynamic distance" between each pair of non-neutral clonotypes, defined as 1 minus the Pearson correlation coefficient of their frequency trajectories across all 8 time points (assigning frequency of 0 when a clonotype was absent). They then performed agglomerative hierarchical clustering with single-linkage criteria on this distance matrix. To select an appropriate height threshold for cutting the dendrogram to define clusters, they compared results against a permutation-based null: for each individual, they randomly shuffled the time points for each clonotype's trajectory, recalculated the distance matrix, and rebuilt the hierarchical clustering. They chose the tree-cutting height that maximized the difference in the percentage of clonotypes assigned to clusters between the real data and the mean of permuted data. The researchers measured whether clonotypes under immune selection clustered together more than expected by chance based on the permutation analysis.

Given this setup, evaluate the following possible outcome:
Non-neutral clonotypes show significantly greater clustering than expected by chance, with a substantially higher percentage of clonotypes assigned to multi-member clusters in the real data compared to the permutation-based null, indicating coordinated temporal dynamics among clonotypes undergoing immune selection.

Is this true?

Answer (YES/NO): YES